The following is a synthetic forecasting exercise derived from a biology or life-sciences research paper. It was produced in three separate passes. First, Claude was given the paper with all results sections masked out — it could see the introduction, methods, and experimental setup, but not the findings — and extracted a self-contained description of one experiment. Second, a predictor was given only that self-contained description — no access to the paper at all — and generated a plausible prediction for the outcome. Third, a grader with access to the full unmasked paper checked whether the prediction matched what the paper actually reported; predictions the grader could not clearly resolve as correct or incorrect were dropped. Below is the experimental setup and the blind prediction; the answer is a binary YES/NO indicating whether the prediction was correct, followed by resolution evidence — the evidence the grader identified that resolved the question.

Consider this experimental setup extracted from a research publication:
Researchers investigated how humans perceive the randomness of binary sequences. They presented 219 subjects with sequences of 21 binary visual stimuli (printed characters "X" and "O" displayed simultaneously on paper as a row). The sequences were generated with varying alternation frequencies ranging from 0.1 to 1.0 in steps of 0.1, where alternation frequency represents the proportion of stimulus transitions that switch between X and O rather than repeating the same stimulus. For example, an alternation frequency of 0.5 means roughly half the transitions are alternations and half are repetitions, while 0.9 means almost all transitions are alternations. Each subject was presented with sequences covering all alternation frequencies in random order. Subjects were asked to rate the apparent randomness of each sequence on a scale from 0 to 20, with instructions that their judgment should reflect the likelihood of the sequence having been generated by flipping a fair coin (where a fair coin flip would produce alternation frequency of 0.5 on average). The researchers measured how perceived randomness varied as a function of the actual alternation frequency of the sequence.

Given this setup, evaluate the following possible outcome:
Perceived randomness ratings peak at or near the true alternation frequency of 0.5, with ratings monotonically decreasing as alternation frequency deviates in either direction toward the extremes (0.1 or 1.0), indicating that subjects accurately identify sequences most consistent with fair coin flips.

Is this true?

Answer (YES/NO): NO